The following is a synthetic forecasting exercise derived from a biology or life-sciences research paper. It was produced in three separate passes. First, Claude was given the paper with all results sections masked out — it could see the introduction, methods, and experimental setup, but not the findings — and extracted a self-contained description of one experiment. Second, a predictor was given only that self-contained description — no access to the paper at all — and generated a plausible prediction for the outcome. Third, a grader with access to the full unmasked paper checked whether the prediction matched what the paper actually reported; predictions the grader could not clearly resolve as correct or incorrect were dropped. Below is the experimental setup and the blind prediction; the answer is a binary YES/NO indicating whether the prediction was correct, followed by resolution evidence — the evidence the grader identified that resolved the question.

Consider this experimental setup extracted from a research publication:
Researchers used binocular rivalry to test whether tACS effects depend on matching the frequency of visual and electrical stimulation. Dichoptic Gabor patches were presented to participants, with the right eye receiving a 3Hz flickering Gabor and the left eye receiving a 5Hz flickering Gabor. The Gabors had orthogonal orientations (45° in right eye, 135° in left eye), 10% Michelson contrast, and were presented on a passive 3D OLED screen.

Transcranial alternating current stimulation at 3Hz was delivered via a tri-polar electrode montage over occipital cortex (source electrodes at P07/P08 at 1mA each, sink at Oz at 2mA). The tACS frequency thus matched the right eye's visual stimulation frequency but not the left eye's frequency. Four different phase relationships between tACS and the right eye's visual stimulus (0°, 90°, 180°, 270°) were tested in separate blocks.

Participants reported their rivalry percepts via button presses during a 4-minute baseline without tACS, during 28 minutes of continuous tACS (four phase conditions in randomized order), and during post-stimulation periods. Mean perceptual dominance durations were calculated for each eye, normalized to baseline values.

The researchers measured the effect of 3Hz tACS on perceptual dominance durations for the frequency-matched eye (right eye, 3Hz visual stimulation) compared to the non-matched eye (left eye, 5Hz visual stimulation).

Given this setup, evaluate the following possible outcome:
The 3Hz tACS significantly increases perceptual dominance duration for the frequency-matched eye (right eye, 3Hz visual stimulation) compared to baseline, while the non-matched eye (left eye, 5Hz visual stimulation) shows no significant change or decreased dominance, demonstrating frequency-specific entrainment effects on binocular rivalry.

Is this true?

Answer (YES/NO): NO